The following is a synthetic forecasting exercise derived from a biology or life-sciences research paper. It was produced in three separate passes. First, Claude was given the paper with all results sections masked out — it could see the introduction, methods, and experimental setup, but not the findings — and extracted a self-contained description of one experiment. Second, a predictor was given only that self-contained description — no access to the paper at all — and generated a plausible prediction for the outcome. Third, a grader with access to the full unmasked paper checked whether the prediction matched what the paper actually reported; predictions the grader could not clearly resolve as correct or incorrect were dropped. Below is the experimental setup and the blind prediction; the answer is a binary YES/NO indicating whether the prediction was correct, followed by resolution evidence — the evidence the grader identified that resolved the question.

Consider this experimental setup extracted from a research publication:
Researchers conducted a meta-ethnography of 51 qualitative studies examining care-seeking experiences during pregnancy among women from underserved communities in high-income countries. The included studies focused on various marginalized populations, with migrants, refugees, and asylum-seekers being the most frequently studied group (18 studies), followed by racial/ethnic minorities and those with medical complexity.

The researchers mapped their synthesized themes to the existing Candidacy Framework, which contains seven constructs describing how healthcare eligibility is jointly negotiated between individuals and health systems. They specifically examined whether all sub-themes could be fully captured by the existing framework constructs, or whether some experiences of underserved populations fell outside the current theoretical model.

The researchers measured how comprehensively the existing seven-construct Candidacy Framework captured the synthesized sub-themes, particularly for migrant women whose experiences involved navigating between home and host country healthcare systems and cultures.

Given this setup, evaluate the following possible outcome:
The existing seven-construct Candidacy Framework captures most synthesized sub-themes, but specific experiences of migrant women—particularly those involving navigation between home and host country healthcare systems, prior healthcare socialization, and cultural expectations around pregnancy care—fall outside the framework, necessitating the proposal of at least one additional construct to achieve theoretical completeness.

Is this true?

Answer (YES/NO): YES